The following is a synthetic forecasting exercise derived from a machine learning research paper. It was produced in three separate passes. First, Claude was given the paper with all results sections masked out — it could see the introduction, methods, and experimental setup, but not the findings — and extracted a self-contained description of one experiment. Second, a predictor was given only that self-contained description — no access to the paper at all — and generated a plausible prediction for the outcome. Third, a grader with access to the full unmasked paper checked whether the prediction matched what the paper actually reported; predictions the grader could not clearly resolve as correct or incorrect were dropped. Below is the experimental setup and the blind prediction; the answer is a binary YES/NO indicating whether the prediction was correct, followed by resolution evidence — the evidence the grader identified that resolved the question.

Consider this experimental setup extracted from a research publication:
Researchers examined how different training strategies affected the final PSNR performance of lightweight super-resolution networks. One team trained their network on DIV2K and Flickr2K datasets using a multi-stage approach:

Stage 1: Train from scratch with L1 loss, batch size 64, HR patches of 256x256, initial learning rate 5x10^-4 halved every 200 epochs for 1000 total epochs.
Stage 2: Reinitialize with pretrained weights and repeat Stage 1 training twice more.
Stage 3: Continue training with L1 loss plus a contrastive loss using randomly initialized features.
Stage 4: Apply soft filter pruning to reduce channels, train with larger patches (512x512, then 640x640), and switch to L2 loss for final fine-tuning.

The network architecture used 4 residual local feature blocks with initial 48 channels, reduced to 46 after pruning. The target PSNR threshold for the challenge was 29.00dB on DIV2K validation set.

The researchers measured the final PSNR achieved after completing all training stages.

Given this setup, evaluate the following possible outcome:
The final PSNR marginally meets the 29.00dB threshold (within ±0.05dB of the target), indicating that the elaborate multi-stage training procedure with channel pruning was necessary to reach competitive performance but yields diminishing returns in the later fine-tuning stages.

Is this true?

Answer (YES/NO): YES